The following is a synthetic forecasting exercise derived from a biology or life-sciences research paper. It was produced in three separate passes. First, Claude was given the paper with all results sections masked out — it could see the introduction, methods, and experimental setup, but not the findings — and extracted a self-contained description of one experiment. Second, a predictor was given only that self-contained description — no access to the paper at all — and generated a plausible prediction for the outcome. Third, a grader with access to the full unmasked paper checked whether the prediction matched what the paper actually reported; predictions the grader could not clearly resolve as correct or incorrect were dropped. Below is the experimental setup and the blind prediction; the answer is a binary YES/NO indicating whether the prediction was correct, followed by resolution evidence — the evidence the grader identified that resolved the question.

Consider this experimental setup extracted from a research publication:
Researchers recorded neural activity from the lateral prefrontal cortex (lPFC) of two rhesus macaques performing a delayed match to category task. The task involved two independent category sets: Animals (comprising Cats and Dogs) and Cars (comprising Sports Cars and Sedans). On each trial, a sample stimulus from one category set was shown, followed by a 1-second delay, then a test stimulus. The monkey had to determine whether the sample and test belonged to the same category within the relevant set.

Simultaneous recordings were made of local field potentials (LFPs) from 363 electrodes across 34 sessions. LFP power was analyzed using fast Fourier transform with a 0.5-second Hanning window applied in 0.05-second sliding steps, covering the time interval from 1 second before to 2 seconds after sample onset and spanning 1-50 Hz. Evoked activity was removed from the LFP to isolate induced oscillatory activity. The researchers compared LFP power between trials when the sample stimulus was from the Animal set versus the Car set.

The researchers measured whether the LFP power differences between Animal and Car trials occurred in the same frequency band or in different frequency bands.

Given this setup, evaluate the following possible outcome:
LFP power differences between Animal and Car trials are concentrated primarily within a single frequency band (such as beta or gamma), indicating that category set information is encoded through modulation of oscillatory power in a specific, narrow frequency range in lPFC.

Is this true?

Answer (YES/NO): NO